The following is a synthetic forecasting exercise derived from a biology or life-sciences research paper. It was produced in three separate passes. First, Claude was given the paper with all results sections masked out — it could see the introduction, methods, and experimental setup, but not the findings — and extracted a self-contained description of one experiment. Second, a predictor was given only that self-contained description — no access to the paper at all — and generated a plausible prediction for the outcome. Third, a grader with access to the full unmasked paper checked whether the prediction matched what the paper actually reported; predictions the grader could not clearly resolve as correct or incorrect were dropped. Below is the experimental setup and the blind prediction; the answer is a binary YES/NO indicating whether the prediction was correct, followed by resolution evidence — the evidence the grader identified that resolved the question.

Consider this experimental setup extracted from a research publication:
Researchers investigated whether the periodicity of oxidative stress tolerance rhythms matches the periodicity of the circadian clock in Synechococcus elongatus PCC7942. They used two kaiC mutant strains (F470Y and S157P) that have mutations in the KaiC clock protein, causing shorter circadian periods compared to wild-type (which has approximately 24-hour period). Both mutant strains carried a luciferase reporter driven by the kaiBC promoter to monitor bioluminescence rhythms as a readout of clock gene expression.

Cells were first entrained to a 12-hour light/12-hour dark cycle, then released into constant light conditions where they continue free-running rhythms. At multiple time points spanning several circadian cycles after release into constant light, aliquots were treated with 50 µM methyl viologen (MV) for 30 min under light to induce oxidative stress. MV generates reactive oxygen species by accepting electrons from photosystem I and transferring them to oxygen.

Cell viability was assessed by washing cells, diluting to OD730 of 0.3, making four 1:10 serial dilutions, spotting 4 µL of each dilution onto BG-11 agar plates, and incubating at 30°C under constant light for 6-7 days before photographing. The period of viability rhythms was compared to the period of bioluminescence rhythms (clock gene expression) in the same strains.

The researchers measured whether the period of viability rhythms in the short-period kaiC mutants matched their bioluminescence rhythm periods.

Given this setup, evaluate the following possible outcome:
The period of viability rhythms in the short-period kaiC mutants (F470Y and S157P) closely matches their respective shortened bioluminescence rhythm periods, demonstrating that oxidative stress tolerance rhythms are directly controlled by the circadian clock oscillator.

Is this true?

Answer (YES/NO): YES